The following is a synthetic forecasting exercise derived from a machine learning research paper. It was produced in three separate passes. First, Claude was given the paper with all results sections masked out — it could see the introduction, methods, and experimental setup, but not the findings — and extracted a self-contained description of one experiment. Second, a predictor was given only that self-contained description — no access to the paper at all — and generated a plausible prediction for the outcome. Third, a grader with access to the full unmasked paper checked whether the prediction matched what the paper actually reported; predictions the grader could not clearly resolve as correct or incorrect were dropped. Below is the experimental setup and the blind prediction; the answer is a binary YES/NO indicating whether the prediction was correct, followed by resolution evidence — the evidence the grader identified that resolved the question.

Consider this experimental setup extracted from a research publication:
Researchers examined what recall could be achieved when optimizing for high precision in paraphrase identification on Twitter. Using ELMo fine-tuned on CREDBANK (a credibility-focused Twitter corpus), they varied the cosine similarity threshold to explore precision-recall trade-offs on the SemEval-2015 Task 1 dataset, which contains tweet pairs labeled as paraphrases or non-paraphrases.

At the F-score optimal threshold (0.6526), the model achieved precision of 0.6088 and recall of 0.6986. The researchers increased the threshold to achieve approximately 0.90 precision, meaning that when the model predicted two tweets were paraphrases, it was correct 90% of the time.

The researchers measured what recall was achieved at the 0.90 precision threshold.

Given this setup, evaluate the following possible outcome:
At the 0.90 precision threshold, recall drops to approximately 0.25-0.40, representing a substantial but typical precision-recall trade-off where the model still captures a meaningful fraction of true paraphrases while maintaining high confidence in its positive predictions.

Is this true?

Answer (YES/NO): NO